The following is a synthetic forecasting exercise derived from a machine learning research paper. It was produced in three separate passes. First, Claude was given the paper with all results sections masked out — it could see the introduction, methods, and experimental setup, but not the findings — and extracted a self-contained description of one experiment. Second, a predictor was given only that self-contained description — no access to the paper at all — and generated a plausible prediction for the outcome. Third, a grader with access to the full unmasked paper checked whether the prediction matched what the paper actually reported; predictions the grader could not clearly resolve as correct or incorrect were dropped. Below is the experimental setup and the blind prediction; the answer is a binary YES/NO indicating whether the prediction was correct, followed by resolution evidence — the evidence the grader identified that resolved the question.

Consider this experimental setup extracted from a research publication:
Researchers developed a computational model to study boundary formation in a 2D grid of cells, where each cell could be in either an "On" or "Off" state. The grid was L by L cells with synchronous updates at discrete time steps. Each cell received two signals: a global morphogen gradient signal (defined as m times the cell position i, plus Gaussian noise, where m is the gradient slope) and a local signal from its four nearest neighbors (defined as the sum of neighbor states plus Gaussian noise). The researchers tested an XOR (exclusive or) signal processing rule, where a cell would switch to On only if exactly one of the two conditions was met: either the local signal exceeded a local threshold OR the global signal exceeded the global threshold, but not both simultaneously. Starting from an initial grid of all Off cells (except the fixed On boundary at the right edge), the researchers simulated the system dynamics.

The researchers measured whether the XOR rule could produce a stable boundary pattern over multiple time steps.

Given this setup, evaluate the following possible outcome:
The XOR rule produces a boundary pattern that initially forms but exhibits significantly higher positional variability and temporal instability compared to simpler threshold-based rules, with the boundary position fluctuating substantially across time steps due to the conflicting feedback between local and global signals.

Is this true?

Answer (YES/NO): NO